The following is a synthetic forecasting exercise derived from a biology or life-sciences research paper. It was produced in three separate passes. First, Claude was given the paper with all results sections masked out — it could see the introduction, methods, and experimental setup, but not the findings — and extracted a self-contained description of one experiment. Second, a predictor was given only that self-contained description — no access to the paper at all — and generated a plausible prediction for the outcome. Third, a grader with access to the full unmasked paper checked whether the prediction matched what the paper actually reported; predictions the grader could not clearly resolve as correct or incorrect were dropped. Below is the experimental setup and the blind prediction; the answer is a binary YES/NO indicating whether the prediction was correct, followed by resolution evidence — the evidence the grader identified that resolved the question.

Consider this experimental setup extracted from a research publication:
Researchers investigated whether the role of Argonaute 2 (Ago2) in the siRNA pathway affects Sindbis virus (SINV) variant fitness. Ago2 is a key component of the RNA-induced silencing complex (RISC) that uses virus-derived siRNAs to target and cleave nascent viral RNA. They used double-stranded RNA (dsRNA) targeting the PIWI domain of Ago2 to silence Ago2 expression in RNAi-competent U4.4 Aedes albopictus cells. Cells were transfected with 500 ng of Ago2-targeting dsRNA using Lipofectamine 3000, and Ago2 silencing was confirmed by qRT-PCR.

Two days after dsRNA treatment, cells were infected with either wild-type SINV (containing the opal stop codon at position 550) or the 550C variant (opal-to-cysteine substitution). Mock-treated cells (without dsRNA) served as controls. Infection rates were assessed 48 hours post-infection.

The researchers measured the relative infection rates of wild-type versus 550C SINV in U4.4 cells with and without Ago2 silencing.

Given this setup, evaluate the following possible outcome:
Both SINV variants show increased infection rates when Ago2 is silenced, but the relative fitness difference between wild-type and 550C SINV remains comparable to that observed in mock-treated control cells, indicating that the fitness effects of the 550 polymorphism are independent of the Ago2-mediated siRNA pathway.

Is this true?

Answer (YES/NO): NO